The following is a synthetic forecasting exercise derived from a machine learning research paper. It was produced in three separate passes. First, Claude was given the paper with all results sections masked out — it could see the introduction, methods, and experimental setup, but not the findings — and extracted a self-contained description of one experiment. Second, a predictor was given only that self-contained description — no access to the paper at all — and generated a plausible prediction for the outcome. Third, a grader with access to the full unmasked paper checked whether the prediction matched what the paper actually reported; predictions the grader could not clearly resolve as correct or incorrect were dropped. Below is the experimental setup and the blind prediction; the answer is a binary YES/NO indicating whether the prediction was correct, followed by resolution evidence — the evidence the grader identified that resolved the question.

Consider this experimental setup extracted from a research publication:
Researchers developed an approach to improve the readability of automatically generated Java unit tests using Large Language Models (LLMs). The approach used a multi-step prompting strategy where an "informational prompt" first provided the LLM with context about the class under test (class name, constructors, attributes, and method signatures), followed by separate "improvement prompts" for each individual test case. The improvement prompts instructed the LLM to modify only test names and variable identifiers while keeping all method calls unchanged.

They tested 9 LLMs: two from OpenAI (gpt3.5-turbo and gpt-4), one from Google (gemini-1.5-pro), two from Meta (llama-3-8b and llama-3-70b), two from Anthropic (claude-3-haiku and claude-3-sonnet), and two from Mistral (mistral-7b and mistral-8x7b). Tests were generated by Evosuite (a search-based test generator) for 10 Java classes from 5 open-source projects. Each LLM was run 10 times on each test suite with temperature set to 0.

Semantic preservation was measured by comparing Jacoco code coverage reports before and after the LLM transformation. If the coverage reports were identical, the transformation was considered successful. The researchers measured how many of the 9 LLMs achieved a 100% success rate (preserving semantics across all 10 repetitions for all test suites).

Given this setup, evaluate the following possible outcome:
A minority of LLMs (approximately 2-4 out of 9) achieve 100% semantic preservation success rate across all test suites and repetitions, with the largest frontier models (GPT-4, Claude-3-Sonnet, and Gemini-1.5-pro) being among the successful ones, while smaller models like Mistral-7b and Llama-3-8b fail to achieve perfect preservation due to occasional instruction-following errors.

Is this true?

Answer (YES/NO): NO